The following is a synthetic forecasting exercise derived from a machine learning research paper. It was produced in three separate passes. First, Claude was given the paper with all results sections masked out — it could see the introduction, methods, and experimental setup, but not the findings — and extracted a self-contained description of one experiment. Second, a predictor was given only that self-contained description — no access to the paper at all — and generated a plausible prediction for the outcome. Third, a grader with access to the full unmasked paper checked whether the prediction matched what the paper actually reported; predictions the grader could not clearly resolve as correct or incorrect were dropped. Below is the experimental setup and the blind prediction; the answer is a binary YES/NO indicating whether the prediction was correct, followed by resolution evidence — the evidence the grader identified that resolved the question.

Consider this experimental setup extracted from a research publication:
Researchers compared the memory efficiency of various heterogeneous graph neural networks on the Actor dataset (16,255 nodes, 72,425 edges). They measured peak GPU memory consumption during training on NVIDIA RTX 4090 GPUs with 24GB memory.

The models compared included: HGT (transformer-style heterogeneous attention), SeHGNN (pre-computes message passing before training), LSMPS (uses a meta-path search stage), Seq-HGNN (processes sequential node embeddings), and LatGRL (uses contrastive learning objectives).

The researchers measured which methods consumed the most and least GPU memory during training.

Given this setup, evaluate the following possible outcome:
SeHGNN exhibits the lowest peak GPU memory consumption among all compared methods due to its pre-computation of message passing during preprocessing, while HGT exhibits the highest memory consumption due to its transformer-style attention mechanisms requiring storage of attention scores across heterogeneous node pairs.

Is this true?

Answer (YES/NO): NO